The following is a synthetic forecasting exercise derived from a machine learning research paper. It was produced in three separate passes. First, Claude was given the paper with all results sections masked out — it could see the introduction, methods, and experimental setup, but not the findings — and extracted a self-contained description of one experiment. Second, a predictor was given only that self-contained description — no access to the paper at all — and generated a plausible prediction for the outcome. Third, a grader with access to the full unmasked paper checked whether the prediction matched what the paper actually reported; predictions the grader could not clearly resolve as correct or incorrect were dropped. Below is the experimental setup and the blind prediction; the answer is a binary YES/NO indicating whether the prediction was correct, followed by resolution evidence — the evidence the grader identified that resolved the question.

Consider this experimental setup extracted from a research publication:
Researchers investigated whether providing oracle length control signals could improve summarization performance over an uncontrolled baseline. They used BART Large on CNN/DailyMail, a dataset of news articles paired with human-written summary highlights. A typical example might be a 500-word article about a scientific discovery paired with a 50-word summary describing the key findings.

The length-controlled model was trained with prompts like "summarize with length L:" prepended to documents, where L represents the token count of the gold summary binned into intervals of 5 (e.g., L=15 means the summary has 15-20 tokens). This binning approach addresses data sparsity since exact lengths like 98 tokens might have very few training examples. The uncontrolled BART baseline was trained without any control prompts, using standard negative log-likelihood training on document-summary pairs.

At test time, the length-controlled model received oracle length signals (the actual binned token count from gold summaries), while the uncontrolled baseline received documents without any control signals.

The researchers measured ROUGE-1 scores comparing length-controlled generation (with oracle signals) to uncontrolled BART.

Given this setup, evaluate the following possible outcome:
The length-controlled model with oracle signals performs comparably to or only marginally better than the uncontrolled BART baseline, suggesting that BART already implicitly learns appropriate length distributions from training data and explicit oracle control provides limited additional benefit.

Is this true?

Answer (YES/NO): NO